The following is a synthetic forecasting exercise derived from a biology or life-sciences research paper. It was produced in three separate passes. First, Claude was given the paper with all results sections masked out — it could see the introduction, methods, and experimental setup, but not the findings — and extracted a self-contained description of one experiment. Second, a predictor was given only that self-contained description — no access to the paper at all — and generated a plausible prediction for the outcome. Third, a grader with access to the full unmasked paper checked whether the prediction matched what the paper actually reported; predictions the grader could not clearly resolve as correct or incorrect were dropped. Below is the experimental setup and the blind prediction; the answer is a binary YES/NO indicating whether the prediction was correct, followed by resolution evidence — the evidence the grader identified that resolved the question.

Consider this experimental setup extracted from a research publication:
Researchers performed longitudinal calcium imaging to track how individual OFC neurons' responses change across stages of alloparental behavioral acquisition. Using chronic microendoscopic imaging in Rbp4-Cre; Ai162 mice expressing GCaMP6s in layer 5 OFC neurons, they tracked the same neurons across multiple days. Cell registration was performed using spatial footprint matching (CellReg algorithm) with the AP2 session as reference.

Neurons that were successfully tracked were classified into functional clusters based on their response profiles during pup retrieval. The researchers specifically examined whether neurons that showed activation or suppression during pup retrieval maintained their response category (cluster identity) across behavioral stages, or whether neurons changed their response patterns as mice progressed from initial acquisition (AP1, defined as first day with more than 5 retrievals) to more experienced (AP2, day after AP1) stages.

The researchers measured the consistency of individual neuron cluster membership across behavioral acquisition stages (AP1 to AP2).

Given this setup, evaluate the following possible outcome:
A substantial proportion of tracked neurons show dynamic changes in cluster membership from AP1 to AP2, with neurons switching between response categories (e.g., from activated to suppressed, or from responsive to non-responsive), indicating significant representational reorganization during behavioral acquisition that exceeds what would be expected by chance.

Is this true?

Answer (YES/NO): NO